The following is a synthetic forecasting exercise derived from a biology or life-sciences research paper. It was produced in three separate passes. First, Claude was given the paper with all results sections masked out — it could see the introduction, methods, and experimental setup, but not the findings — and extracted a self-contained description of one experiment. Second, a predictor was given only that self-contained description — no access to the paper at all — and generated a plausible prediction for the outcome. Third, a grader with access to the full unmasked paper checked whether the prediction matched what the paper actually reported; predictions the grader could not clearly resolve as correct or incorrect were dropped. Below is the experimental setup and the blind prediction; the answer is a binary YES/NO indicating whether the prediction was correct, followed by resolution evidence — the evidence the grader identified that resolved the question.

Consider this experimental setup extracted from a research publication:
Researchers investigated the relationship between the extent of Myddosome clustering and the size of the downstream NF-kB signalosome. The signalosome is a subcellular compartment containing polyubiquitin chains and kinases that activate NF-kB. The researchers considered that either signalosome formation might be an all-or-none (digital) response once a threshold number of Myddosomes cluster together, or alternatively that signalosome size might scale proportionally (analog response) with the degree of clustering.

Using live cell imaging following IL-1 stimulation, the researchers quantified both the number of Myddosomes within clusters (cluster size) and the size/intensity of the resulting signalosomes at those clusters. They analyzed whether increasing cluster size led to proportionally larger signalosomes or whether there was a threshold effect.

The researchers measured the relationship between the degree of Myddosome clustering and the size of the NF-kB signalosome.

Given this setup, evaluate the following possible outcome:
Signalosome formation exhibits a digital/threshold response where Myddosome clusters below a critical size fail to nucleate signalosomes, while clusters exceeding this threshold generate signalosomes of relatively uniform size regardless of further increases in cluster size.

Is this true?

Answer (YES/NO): NO